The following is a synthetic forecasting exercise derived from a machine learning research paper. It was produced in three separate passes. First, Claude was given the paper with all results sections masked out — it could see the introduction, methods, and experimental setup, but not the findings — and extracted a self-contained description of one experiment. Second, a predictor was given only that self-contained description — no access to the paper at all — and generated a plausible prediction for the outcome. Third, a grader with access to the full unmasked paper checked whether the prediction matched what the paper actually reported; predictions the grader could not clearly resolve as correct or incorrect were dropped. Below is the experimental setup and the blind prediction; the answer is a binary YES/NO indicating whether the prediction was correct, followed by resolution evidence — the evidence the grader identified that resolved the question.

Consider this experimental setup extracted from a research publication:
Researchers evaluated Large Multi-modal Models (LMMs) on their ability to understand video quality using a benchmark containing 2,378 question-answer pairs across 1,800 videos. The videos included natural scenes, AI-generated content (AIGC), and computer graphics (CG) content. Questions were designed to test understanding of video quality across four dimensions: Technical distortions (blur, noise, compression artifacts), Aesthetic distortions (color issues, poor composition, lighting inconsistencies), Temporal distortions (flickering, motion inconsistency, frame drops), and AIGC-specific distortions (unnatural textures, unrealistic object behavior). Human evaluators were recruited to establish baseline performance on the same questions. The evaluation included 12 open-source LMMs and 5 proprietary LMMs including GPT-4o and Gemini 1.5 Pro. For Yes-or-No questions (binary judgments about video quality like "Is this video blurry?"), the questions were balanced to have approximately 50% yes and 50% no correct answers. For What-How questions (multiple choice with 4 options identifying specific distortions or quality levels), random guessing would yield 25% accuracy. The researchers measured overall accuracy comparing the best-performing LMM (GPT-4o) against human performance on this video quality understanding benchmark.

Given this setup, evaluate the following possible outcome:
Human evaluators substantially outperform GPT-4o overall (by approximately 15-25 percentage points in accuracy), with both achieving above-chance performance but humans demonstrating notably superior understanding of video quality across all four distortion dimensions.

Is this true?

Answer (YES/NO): YES